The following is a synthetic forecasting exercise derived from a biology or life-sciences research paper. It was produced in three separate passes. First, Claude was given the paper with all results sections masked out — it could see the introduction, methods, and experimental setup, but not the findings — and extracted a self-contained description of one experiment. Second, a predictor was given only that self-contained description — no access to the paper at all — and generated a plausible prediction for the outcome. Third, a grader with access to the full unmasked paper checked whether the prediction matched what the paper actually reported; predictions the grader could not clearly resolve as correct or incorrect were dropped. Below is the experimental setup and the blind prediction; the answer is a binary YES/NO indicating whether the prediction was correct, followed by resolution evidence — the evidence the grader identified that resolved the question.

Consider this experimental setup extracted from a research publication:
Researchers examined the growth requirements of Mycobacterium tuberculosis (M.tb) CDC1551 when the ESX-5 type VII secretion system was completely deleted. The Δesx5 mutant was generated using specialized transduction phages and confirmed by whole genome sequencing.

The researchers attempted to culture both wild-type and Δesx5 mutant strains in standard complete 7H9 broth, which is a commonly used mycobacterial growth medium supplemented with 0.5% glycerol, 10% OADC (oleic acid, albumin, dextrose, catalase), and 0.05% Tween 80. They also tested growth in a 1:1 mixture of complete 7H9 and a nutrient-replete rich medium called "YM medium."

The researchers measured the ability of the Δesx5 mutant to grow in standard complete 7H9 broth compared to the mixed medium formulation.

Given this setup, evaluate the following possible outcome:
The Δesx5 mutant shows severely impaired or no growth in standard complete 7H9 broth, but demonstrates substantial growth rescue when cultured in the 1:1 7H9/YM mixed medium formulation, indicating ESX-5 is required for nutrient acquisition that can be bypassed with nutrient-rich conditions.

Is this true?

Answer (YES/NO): YES